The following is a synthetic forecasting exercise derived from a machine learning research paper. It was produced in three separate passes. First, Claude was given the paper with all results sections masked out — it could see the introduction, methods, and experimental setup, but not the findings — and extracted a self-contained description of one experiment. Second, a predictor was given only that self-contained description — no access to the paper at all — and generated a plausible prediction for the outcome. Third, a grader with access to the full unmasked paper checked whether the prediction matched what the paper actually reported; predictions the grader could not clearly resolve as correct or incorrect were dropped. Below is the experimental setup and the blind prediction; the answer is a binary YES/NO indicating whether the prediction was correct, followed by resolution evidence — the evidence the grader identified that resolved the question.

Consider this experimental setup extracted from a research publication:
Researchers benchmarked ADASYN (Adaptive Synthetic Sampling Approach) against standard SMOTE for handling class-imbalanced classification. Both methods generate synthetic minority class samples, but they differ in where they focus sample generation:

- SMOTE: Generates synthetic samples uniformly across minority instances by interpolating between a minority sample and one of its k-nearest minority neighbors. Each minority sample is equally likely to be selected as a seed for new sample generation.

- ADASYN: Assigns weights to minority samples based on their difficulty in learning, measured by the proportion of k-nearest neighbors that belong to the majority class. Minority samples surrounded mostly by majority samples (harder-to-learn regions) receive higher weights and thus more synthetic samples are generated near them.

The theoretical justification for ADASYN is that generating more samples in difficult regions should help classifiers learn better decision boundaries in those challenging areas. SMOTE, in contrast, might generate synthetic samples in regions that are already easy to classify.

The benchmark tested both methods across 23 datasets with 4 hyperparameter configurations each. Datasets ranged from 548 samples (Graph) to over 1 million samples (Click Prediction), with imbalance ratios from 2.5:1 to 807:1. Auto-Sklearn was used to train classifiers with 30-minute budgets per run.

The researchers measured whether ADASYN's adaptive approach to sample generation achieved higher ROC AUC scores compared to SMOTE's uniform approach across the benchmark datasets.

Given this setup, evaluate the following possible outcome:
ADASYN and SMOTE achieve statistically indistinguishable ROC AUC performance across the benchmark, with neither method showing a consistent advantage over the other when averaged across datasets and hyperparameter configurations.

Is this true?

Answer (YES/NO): NO